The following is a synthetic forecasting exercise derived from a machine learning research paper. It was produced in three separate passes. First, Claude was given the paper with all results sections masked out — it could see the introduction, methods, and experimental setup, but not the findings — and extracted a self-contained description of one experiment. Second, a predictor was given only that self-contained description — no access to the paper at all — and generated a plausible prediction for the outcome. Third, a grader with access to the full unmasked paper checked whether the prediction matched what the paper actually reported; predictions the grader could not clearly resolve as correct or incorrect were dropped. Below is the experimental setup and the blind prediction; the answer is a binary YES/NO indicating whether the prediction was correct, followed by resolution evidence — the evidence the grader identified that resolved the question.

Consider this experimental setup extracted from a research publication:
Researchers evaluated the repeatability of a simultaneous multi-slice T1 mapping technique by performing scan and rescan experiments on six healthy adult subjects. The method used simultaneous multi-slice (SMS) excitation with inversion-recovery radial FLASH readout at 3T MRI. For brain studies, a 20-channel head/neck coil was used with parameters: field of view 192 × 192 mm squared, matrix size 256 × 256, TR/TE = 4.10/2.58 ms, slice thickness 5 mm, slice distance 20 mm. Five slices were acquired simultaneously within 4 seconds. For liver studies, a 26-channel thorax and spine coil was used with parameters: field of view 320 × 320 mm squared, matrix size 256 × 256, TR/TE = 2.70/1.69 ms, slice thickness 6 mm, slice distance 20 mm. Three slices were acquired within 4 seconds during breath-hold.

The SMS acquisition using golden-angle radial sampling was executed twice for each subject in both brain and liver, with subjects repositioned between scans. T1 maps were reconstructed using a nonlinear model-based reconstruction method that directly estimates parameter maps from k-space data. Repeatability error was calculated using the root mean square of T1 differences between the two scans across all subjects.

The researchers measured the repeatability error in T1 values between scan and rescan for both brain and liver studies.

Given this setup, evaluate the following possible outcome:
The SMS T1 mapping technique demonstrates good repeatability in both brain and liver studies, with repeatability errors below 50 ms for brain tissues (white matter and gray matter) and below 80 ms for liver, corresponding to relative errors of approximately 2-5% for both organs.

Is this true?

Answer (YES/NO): NO